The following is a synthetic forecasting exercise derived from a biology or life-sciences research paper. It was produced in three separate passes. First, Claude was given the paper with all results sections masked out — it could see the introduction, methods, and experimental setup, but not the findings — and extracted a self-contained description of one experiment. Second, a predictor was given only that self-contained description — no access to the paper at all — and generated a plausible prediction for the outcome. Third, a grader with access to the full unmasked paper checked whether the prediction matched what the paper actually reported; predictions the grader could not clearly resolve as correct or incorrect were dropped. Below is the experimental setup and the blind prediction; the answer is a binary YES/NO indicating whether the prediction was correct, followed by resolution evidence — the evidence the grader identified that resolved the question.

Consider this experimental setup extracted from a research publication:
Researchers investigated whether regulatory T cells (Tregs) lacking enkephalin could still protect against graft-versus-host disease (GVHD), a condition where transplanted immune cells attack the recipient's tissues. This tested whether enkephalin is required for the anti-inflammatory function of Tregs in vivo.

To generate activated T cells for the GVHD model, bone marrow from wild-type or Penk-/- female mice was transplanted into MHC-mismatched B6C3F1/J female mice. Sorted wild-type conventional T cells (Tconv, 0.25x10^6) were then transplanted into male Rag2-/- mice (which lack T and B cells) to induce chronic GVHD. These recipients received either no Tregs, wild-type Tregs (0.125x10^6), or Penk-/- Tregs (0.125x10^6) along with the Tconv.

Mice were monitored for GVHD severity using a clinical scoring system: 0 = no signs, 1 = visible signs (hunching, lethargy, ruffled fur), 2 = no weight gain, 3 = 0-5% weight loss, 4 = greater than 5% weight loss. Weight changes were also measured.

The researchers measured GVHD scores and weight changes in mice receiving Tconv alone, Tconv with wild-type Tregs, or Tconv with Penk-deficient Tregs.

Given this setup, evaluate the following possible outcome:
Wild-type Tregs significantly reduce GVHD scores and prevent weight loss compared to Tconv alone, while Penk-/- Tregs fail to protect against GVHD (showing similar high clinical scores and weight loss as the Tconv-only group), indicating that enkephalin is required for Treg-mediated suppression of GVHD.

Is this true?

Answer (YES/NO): NO